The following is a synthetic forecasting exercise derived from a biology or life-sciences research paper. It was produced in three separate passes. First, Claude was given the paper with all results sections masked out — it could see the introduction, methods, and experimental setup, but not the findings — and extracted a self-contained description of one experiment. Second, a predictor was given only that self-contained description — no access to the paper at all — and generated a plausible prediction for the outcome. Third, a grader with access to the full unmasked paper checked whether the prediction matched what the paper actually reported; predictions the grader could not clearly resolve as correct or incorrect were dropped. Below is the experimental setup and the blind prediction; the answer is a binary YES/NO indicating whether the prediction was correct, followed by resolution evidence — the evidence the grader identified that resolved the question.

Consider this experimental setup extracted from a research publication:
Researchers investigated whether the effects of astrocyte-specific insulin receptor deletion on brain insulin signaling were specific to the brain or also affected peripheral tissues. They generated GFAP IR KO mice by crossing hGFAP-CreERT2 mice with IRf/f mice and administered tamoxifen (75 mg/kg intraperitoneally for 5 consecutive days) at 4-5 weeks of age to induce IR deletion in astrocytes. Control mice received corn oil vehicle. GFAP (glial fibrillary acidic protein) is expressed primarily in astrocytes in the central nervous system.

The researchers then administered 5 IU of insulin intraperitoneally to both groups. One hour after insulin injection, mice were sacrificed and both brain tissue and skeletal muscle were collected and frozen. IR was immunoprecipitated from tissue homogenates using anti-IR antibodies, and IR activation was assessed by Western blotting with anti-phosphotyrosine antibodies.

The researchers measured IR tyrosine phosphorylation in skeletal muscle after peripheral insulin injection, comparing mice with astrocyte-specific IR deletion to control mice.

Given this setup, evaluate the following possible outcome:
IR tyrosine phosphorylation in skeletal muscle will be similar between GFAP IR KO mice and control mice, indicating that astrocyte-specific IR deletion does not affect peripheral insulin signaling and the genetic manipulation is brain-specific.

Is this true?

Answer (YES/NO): YES